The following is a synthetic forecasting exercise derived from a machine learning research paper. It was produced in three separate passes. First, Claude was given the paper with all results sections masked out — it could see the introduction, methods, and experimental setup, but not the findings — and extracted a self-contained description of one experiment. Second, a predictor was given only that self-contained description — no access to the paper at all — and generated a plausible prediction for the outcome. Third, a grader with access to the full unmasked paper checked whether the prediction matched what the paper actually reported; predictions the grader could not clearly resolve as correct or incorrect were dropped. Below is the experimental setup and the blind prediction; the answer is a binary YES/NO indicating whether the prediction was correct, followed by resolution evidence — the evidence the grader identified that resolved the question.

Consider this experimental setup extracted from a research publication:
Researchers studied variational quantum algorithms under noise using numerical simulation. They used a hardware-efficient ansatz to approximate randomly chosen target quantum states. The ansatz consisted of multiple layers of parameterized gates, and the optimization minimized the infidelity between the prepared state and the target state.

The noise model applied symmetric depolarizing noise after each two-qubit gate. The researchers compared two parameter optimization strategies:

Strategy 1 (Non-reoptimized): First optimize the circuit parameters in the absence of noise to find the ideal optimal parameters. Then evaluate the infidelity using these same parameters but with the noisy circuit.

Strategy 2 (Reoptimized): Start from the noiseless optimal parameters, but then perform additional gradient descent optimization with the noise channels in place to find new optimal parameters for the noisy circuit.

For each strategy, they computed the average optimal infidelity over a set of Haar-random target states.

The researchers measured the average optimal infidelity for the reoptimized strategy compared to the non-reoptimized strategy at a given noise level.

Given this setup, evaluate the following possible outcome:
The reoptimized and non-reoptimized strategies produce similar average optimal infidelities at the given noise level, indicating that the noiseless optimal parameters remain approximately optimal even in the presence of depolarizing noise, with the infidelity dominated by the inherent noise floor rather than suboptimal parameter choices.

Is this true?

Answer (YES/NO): NO